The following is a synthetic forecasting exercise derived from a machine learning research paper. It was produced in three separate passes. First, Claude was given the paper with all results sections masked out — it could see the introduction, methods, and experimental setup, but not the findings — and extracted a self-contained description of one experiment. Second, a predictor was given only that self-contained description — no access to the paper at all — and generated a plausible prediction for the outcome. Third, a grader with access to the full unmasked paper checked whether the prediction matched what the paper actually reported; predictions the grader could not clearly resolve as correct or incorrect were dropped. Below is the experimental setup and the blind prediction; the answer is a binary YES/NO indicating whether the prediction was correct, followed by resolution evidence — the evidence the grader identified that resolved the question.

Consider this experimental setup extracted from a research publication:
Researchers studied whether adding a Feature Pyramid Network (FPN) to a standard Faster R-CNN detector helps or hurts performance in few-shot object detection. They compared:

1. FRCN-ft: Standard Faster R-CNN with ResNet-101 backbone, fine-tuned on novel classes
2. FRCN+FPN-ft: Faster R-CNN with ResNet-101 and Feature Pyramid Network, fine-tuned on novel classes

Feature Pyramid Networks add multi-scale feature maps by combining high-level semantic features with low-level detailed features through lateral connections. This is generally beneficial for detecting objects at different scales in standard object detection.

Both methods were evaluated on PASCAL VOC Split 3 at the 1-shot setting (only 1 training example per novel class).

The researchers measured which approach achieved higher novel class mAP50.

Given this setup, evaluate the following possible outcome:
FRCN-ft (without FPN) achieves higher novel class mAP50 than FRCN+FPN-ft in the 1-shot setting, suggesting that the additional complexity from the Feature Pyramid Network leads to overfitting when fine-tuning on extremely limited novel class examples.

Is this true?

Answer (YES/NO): NO